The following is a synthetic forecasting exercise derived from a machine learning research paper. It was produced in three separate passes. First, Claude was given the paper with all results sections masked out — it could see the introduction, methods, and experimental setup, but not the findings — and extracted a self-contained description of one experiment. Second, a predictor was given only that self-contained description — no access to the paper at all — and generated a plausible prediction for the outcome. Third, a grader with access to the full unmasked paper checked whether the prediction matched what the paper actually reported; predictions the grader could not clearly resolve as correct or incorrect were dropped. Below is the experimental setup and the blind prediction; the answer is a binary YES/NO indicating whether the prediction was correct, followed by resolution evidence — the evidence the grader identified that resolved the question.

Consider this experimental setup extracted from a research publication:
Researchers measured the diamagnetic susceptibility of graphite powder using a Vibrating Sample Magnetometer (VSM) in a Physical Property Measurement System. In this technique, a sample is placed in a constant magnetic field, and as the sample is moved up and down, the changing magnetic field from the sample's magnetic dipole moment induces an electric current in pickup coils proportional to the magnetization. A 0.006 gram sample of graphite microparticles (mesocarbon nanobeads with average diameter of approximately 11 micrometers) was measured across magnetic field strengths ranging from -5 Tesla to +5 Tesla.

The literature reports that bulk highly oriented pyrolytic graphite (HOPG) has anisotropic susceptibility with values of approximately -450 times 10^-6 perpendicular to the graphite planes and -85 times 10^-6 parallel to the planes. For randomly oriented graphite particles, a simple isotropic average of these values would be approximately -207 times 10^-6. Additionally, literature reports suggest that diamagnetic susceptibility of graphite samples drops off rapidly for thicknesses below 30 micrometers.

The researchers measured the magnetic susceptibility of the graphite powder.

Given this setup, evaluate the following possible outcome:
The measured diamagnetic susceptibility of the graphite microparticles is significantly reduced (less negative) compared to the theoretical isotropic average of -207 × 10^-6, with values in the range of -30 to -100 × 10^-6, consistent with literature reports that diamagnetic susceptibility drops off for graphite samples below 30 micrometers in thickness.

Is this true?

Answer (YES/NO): NO